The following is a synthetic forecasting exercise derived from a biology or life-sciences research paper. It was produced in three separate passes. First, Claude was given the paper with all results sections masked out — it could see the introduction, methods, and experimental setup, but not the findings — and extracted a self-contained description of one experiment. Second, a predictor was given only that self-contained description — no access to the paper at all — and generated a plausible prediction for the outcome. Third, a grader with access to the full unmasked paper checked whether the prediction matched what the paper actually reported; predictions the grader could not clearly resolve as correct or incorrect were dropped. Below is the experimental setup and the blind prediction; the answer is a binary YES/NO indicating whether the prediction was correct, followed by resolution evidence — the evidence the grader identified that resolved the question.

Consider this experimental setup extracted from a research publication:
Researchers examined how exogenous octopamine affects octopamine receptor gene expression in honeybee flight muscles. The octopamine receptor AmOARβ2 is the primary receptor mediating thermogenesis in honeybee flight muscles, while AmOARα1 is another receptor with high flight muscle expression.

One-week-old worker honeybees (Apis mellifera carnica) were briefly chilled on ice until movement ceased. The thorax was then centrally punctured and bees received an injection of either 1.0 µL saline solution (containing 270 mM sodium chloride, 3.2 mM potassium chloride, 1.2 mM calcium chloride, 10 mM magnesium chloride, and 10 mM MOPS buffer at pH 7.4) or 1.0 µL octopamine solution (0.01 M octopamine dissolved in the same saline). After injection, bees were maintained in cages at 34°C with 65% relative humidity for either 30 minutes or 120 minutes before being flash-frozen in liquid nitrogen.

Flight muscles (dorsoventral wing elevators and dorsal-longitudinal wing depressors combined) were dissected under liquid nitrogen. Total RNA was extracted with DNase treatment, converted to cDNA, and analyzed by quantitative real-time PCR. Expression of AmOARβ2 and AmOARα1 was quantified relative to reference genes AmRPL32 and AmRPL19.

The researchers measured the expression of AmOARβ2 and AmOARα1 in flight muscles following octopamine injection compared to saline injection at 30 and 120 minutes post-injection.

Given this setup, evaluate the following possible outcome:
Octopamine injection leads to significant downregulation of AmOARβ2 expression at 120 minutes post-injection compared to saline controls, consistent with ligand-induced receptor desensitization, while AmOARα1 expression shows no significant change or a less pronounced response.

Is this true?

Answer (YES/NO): NO